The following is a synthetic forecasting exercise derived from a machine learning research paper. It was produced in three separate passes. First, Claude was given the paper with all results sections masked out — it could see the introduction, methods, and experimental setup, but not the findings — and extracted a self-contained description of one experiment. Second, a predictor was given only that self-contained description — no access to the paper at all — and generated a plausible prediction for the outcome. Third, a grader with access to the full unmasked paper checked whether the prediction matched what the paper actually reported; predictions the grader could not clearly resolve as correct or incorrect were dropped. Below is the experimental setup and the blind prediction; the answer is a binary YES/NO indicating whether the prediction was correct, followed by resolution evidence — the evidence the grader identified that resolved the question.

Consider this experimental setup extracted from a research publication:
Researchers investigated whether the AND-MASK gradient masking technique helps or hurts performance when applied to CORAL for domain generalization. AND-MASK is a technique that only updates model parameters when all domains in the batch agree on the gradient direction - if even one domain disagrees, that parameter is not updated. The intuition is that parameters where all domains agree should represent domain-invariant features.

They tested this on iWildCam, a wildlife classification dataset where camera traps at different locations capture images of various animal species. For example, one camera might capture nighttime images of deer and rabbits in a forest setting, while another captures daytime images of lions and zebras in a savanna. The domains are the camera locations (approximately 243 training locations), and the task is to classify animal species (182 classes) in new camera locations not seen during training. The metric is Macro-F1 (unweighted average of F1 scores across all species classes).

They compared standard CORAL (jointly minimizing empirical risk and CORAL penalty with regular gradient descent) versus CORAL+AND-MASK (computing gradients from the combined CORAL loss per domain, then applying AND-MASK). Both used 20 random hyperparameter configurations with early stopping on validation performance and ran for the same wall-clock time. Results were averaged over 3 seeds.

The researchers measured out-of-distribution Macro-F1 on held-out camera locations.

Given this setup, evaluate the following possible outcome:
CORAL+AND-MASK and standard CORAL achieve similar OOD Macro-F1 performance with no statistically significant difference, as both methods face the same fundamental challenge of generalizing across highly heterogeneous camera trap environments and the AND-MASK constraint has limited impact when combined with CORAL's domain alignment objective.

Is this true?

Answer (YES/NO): NO